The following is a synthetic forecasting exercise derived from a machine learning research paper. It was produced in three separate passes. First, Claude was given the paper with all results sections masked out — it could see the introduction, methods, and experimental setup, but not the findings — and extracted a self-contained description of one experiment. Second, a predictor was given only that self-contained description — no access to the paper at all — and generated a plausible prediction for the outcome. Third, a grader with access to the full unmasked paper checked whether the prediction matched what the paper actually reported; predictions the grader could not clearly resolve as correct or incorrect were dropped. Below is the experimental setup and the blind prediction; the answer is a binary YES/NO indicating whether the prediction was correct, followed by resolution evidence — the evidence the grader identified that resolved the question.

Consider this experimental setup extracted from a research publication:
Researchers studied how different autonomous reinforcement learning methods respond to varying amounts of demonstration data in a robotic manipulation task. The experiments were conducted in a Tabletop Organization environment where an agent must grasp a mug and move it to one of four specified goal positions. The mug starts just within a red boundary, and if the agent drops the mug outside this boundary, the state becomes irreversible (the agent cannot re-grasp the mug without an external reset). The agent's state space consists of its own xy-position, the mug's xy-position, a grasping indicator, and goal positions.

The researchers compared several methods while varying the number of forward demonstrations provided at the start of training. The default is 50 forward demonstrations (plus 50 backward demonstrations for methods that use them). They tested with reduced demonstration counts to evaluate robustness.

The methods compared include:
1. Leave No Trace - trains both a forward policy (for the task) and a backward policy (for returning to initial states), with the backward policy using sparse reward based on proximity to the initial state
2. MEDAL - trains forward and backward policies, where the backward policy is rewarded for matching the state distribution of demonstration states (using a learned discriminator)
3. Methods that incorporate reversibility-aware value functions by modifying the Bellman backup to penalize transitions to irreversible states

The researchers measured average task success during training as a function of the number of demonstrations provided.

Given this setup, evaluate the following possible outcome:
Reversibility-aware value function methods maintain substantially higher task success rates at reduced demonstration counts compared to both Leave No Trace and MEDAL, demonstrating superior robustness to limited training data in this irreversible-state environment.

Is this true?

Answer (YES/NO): YES